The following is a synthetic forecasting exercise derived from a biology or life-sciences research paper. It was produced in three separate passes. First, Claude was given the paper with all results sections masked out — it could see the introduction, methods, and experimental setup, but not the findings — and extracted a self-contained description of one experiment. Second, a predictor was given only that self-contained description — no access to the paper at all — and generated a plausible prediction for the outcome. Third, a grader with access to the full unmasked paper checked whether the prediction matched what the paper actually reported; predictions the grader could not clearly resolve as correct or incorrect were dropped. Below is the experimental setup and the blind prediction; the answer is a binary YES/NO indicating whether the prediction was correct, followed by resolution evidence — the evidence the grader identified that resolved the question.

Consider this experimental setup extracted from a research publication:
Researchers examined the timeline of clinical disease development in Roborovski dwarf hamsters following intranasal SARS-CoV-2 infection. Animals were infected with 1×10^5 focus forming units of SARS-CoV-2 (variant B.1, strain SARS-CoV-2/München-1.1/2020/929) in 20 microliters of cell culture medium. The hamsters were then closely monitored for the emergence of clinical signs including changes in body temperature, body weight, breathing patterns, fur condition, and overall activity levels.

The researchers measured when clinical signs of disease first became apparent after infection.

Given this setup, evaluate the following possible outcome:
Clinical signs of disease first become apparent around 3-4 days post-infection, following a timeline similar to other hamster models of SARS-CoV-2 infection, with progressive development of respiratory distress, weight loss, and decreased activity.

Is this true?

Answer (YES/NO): NO